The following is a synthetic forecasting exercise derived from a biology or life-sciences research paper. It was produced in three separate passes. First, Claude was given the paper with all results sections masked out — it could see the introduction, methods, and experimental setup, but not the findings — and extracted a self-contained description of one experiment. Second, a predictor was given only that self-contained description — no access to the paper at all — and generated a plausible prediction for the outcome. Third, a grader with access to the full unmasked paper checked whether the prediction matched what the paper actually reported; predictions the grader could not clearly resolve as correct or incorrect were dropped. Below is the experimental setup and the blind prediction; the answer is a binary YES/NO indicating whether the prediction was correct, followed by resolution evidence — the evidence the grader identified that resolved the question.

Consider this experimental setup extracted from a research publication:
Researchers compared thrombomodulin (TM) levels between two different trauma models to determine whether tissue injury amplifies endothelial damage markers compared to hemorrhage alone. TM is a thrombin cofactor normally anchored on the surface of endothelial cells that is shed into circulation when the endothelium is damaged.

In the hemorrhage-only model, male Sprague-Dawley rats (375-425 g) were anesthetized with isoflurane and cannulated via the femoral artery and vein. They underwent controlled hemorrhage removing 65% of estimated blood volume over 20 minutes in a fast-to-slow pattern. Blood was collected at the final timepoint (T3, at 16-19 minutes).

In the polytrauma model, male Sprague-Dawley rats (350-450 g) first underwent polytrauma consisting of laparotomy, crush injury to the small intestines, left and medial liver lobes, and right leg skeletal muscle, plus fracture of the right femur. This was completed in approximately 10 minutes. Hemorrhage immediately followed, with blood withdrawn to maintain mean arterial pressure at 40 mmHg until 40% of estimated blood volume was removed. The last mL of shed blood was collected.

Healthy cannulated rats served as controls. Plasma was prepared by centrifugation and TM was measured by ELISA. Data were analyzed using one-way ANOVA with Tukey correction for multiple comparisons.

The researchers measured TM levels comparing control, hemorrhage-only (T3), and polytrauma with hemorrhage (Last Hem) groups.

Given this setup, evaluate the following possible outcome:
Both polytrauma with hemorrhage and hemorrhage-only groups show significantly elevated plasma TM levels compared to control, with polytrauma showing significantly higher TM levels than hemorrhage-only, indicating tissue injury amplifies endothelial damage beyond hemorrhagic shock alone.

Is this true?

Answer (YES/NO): NO